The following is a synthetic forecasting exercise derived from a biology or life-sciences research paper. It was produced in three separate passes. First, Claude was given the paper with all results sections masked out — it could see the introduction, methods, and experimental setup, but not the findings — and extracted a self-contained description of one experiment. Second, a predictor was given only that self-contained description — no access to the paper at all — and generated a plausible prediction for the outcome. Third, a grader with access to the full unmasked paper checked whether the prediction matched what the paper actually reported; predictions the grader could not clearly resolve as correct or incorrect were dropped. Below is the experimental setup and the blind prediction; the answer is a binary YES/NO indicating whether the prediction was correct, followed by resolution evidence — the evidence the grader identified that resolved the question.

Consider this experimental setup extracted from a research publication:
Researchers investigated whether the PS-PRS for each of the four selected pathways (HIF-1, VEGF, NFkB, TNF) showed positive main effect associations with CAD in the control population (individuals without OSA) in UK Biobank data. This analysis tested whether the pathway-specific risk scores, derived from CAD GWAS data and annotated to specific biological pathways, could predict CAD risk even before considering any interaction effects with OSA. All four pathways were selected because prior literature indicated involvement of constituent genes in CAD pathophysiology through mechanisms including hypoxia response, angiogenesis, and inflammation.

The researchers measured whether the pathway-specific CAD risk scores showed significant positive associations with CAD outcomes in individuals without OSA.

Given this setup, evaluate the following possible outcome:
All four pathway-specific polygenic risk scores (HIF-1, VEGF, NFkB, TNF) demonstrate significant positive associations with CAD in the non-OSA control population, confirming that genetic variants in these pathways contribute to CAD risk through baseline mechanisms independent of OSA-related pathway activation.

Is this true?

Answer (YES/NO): YES